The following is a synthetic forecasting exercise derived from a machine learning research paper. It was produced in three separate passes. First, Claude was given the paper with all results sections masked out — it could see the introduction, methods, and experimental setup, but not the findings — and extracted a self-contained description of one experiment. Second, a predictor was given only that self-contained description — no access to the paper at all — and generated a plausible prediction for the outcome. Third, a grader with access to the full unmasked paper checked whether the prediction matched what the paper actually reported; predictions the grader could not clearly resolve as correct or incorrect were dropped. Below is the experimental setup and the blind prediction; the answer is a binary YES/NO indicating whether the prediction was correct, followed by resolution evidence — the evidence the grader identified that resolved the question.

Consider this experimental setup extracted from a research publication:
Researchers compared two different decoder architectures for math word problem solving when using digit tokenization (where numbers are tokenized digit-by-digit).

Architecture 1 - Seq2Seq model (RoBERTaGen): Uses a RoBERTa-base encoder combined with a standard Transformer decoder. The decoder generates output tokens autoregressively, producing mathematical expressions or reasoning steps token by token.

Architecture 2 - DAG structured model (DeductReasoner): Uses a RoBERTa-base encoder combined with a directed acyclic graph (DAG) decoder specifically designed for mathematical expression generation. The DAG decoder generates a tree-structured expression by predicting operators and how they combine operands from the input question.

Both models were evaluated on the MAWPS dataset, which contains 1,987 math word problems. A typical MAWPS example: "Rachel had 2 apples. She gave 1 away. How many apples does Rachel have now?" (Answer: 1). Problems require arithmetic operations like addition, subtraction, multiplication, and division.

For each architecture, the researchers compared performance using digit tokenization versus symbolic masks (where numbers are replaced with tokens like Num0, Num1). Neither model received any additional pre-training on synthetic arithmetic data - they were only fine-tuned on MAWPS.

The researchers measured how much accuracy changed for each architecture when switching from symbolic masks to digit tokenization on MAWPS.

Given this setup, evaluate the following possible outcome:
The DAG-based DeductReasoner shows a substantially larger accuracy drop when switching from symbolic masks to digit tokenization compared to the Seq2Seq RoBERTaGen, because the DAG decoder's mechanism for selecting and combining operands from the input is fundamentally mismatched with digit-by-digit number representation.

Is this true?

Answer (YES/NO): NO